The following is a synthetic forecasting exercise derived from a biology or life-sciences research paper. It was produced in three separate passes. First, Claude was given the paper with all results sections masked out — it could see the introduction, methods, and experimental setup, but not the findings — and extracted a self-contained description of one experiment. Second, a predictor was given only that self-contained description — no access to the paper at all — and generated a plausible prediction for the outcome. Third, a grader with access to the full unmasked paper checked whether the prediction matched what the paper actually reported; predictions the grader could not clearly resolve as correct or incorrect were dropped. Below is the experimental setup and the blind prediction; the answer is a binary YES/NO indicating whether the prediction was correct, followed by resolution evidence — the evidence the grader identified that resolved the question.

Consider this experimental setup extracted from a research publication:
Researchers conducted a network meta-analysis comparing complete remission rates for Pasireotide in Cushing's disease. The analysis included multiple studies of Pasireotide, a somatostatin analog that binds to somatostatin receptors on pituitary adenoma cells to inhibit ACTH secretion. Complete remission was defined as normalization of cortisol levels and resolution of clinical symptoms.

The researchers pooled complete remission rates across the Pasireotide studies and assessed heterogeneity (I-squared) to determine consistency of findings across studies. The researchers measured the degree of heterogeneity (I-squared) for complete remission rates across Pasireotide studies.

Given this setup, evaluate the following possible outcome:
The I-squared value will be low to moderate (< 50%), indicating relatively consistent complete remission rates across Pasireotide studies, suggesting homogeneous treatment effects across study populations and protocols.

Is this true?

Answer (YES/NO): NO